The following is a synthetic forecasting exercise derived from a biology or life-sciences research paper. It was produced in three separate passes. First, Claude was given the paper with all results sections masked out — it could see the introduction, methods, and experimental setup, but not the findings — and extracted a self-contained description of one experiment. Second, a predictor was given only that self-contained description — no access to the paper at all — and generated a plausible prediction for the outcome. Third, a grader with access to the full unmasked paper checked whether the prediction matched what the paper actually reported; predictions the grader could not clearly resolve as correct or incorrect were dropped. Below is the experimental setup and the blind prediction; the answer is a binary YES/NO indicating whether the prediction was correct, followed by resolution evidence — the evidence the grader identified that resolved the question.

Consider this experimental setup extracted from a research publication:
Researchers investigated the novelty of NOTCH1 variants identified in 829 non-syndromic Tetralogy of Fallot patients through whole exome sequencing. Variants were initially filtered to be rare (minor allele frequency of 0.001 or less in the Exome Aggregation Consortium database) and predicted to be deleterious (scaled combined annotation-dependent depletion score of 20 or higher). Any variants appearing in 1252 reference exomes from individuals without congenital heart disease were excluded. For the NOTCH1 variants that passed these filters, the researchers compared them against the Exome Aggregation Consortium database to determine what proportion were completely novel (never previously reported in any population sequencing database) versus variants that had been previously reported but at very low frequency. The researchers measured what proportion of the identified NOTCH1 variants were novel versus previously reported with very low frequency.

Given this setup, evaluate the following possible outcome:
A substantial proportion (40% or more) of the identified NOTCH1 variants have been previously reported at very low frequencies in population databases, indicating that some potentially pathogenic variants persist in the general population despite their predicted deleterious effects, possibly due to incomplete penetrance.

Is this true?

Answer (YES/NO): YES